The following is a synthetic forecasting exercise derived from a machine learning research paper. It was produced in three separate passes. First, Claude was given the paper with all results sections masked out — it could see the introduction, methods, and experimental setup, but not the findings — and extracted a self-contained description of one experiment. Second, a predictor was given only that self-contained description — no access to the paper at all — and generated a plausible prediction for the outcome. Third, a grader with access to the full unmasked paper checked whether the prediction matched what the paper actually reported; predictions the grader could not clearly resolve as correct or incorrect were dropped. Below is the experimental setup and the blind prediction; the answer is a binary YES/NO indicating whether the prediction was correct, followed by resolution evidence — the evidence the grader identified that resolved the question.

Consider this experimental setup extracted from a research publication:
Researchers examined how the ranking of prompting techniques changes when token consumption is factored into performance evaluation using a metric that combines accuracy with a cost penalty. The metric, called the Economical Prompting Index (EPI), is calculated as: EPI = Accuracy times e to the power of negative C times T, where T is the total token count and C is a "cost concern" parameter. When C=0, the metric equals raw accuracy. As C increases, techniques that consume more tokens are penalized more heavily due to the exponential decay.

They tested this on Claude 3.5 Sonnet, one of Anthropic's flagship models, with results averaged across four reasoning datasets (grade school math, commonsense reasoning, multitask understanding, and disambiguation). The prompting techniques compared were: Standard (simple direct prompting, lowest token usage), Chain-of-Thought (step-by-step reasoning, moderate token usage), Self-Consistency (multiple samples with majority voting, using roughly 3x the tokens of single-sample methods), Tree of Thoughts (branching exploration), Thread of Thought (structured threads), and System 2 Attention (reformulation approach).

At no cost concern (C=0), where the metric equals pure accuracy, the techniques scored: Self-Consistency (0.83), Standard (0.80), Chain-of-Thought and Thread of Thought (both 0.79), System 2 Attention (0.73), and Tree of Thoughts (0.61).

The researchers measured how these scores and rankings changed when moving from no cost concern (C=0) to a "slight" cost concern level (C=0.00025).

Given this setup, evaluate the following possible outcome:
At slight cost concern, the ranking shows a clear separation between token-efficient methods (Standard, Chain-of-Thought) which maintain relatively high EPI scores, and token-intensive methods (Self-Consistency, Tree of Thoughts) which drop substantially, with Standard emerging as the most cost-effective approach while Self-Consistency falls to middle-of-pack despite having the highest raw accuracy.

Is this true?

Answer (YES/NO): NO